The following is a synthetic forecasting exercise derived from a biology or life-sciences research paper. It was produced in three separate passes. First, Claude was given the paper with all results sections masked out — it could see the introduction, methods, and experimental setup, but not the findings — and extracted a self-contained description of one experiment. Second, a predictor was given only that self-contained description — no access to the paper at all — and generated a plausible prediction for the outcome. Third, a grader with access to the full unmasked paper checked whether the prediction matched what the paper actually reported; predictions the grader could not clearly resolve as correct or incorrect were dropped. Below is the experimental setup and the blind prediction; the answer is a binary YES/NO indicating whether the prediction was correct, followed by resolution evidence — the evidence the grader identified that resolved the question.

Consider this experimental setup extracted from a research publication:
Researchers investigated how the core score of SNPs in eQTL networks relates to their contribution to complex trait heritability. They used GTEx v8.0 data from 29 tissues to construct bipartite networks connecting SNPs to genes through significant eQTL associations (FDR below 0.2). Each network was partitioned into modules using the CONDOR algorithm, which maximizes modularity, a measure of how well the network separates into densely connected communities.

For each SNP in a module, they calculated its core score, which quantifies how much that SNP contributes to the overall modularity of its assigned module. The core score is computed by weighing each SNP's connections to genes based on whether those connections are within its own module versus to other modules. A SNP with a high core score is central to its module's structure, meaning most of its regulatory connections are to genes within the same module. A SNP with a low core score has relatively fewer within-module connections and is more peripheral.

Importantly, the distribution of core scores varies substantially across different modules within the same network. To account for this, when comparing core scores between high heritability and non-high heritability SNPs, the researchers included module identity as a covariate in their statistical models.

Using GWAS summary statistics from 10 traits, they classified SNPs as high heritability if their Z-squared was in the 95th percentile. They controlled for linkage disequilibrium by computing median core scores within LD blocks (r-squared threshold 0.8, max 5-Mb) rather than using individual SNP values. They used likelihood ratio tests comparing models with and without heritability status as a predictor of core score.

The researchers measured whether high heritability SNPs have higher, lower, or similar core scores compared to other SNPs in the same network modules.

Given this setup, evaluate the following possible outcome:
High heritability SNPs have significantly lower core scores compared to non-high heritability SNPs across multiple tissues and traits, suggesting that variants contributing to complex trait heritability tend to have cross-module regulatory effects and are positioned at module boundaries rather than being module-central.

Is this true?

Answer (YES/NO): NO